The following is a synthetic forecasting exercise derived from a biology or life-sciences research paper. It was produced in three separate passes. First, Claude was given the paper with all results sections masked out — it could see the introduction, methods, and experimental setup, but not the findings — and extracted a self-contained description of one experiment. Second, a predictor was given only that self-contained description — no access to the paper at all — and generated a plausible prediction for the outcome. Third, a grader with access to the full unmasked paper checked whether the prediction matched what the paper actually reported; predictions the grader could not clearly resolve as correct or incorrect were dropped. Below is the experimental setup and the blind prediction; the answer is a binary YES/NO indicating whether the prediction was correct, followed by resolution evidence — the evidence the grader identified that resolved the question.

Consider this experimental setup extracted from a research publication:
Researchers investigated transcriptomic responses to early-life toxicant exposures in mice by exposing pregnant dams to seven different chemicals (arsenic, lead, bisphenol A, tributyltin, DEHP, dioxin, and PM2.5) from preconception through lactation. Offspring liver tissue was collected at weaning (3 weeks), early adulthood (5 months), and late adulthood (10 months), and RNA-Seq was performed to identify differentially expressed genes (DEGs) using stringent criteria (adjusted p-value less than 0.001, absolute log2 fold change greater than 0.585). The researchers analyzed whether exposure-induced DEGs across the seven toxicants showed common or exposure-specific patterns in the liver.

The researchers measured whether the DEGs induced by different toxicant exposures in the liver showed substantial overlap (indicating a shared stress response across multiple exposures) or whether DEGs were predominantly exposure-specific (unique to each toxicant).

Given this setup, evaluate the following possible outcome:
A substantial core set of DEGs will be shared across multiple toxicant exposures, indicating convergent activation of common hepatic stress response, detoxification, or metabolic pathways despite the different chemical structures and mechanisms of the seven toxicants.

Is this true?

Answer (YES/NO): NO